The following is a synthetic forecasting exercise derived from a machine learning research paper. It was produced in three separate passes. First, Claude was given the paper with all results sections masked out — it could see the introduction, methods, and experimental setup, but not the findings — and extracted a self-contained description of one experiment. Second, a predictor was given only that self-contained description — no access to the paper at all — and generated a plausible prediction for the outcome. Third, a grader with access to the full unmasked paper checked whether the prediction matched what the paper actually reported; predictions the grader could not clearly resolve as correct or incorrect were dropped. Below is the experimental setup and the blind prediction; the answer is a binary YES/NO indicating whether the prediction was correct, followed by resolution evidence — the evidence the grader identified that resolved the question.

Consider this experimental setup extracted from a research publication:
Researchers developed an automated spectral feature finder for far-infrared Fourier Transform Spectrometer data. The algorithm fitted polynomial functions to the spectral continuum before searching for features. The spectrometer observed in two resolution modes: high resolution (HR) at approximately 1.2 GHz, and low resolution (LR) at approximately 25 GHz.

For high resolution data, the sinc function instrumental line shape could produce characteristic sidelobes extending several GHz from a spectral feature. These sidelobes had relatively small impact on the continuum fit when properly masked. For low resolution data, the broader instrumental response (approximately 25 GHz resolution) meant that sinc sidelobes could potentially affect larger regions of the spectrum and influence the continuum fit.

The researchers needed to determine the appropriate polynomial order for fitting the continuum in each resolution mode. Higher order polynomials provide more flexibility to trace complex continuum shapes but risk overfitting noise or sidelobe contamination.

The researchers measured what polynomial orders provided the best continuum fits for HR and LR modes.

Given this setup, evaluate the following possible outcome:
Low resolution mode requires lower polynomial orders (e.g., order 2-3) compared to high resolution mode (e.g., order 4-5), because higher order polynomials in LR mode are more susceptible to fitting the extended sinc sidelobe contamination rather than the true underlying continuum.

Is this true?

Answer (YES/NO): NO